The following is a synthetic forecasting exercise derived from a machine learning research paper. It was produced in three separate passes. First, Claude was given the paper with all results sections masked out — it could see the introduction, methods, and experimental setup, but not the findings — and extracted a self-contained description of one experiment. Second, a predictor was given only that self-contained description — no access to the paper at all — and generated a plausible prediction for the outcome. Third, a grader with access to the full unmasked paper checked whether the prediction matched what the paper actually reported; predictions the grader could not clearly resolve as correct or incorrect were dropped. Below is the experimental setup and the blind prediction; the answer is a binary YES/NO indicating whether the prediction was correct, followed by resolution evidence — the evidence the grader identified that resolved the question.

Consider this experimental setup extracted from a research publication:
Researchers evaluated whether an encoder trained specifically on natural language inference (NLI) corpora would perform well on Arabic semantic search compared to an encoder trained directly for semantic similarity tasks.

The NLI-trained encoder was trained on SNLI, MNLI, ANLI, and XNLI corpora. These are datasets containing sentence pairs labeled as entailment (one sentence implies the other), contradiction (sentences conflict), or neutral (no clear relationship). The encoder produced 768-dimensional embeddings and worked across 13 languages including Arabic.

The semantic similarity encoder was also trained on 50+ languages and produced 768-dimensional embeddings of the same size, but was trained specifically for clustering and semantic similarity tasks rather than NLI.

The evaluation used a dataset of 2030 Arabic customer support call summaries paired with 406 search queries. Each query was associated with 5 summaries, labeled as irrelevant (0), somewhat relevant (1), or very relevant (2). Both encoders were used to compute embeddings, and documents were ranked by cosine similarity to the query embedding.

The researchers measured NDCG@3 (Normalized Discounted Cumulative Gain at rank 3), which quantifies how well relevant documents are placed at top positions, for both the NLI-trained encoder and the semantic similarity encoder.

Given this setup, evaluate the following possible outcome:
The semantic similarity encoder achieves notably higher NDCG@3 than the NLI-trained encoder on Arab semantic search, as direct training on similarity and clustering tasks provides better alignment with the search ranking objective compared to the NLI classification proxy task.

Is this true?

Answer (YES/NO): YES